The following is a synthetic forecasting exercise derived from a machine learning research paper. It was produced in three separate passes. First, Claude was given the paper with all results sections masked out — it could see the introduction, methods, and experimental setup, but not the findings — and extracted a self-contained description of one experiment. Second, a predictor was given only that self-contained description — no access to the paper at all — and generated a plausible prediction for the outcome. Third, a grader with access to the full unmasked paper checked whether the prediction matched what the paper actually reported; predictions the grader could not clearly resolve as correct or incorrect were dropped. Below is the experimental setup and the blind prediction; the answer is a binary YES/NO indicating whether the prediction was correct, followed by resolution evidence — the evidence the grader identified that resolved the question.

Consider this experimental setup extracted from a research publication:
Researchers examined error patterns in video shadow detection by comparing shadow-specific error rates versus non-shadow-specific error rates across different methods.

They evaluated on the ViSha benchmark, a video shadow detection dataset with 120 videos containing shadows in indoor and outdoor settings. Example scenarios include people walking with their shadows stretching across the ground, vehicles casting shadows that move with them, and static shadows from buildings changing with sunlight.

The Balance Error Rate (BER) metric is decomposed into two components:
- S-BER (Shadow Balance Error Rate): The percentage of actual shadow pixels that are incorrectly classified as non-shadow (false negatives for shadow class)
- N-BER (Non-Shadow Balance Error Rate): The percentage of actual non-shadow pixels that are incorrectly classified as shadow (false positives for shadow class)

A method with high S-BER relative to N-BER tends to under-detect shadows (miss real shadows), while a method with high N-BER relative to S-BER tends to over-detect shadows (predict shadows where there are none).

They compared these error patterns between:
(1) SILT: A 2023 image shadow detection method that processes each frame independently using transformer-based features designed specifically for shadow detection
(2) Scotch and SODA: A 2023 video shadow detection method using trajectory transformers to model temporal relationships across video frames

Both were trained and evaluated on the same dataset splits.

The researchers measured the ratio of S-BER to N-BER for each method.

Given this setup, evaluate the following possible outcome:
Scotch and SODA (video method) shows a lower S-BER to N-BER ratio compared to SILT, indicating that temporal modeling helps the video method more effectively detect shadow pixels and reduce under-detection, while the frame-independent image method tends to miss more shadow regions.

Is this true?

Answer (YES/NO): YES